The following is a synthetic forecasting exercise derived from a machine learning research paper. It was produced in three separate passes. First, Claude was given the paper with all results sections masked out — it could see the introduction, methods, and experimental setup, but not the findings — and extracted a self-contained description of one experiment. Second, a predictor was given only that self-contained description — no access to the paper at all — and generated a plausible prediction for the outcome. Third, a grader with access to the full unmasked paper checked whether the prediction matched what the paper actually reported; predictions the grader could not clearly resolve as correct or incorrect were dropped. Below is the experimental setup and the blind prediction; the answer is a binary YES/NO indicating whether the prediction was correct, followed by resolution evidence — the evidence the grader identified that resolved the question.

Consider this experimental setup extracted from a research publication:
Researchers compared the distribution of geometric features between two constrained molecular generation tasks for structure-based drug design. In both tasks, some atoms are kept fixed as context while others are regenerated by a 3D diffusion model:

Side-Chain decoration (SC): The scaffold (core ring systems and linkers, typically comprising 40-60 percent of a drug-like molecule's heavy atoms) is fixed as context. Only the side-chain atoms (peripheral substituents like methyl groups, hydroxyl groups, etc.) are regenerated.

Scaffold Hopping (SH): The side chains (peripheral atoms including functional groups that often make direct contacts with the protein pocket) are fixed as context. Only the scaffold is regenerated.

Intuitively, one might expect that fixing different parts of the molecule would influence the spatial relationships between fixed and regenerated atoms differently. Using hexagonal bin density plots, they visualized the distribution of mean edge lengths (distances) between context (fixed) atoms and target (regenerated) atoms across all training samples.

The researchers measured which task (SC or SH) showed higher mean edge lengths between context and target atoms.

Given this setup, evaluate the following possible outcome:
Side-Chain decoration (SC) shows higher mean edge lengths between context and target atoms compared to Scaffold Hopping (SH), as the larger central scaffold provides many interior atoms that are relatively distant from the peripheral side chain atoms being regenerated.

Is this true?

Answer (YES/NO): NO